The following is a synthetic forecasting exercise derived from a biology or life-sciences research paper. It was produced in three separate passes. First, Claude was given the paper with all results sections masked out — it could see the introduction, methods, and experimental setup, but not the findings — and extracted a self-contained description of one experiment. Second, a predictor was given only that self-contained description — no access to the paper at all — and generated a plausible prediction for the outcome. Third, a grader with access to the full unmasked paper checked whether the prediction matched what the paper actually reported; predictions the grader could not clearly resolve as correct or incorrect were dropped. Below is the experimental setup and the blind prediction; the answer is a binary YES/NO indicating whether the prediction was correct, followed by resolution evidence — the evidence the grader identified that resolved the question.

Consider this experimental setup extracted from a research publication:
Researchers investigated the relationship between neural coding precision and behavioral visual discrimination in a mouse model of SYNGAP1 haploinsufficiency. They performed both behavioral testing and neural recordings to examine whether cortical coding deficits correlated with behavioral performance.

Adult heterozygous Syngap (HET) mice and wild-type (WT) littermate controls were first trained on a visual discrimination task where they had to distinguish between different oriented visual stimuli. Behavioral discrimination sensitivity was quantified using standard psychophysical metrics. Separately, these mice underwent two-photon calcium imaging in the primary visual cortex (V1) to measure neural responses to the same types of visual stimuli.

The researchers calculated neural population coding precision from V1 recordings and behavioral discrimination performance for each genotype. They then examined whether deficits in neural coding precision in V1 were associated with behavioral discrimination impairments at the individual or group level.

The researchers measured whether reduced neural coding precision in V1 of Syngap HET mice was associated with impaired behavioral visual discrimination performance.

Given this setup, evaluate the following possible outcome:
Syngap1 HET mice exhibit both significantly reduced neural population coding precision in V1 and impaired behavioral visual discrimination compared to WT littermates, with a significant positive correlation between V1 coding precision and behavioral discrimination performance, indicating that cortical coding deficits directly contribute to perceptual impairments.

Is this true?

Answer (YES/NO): NO